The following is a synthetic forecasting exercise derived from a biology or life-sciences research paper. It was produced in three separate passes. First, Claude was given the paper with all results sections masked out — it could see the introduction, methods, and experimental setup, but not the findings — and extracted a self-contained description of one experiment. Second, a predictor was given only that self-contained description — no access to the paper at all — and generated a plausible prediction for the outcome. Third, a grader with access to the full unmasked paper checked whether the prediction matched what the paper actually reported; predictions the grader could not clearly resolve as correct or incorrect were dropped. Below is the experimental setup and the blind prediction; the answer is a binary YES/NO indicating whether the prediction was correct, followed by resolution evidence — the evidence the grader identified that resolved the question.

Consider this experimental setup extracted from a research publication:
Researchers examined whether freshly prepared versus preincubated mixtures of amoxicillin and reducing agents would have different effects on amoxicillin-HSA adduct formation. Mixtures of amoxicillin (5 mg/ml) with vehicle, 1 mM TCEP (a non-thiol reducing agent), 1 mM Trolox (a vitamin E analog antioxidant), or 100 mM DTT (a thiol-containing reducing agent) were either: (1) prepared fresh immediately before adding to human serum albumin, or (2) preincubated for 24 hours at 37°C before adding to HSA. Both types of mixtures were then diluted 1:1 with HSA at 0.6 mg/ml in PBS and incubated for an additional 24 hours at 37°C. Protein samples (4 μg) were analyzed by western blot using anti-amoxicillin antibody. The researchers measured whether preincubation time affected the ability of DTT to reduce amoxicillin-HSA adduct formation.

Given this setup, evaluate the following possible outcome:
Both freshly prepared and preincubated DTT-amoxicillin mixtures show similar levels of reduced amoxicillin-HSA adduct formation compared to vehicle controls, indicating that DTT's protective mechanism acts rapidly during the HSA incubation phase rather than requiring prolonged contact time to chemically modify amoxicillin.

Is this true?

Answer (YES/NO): NO